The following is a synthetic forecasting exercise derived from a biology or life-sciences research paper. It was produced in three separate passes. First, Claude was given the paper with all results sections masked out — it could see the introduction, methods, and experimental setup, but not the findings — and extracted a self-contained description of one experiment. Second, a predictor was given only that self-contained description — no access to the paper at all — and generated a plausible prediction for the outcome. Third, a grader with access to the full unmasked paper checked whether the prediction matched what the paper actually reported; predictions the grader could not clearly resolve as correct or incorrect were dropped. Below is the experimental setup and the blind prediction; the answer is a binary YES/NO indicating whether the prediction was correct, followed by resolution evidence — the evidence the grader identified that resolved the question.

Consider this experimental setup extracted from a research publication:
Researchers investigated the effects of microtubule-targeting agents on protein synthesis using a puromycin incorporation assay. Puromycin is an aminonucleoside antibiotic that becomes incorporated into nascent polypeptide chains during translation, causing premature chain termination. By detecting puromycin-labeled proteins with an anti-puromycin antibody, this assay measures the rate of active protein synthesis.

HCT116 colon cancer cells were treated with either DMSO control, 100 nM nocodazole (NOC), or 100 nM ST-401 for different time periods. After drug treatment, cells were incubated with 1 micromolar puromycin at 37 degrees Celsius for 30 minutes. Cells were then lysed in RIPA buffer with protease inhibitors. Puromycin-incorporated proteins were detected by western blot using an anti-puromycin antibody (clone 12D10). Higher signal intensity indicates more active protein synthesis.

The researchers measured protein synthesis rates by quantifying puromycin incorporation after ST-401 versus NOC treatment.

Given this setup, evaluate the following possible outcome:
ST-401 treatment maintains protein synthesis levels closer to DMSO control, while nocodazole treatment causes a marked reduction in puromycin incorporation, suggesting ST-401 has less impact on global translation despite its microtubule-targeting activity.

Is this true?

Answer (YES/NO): YES